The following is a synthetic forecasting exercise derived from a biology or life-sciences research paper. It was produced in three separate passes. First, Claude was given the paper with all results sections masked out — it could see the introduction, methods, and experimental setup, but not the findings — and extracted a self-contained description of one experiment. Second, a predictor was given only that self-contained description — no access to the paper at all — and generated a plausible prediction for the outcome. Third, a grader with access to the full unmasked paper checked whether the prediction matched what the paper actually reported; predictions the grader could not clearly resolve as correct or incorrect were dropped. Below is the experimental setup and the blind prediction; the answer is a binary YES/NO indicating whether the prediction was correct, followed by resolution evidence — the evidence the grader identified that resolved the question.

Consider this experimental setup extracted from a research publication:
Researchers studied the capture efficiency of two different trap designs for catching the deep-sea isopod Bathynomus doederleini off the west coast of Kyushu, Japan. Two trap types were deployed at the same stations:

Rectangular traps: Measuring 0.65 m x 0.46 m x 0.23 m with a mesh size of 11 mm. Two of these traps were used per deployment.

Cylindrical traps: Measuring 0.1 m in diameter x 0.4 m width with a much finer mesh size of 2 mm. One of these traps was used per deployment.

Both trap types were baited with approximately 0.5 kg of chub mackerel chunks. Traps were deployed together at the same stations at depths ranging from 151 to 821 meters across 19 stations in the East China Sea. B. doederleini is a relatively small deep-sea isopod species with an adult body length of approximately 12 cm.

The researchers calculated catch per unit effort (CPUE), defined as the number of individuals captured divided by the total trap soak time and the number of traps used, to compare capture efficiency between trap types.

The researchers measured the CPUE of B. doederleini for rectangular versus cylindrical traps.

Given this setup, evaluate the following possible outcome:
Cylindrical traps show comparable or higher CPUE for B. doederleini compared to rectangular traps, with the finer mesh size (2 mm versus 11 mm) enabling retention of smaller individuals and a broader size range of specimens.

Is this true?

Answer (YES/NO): YES